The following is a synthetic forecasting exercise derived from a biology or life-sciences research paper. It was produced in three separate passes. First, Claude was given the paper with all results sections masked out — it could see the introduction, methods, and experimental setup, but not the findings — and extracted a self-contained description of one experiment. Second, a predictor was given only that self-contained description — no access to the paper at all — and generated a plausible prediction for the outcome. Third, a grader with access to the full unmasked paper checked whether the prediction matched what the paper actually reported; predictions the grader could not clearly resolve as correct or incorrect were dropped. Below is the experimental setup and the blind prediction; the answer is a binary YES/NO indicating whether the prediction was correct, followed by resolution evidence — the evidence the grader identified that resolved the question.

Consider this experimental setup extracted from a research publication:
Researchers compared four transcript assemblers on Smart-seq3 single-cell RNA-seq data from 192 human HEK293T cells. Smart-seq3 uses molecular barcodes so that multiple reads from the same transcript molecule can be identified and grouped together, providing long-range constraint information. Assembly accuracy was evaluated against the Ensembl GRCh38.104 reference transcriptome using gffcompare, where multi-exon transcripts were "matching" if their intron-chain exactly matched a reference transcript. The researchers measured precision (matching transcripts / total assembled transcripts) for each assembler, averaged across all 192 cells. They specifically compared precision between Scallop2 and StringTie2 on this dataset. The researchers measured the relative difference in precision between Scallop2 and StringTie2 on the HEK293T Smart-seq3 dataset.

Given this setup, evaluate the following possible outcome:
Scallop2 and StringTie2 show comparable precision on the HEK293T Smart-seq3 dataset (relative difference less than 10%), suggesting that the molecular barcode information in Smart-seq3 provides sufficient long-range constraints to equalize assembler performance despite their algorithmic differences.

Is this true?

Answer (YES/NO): NO